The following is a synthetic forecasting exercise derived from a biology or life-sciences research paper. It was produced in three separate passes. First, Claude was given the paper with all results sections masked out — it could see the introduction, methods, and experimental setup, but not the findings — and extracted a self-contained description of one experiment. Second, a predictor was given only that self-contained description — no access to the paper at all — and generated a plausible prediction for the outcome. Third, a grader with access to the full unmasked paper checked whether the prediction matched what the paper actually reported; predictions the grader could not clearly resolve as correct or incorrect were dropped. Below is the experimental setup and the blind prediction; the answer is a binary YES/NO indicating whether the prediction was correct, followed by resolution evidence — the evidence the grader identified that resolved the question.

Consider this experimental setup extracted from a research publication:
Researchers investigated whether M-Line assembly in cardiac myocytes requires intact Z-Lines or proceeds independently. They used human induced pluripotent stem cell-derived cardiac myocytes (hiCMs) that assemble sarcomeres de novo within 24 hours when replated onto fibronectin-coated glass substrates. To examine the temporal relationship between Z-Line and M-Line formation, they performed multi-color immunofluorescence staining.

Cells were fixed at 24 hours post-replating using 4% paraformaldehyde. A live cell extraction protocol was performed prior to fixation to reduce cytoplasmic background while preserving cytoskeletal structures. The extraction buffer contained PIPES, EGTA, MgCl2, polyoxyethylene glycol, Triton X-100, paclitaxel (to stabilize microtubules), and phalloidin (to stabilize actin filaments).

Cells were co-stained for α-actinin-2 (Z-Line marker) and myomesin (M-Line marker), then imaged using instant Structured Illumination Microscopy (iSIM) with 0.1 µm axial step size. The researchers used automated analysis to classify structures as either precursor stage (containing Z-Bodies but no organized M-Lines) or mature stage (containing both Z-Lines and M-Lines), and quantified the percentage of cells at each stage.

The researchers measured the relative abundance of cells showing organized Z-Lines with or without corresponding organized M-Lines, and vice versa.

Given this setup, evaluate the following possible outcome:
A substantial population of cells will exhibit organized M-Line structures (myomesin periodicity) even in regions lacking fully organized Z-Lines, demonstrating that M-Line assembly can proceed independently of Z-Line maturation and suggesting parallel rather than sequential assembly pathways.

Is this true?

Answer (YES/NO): NO